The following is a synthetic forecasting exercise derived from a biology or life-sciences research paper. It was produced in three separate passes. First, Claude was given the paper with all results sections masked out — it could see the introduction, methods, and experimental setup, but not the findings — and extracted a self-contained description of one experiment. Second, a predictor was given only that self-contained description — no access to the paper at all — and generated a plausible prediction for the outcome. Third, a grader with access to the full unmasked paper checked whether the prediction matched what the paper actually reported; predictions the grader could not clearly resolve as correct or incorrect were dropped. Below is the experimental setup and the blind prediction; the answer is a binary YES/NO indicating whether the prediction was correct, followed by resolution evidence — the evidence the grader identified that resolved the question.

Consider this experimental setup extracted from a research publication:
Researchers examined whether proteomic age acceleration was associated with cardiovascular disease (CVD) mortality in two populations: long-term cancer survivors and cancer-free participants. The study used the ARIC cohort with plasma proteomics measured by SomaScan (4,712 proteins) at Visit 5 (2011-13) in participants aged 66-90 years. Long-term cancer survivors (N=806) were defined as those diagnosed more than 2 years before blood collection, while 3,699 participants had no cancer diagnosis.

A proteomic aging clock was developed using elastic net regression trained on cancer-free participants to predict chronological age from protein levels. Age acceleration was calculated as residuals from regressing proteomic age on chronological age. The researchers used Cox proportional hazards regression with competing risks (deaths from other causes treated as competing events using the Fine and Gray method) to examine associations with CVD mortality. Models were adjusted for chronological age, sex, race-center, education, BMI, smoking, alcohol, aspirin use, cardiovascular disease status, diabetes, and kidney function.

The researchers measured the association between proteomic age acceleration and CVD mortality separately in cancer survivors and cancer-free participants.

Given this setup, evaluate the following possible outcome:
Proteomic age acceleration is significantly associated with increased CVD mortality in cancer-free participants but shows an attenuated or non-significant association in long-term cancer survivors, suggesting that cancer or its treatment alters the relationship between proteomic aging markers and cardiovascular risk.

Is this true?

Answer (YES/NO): YES